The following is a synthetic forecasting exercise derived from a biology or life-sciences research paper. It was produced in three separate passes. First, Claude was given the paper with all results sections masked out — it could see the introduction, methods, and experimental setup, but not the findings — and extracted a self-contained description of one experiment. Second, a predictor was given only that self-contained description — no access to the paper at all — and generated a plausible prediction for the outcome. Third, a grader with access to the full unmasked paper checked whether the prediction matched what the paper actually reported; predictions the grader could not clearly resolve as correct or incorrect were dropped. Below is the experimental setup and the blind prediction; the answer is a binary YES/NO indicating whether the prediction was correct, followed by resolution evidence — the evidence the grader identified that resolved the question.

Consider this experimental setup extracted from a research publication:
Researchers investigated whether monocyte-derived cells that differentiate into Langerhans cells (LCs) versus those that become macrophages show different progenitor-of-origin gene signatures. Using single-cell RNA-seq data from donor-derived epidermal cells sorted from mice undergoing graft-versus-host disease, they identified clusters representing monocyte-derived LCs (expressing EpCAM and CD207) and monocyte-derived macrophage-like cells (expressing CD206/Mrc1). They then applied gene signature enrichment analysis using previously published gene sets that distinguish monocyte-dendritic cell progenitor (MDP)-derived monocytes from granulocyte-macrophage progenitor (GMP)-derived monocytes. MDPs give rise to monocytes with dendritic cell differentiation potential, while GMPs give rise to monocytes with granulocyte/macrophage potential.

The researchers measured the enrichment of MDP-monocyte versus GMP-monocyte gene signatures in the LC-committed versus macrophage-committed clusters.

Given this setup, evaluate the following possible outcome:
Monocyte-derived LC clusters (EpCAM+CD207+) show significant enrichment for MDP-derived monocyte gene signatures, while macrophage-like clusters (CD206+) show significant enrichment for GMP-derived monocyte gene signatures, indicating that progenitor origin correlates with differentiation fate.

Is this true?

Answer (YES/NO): NO